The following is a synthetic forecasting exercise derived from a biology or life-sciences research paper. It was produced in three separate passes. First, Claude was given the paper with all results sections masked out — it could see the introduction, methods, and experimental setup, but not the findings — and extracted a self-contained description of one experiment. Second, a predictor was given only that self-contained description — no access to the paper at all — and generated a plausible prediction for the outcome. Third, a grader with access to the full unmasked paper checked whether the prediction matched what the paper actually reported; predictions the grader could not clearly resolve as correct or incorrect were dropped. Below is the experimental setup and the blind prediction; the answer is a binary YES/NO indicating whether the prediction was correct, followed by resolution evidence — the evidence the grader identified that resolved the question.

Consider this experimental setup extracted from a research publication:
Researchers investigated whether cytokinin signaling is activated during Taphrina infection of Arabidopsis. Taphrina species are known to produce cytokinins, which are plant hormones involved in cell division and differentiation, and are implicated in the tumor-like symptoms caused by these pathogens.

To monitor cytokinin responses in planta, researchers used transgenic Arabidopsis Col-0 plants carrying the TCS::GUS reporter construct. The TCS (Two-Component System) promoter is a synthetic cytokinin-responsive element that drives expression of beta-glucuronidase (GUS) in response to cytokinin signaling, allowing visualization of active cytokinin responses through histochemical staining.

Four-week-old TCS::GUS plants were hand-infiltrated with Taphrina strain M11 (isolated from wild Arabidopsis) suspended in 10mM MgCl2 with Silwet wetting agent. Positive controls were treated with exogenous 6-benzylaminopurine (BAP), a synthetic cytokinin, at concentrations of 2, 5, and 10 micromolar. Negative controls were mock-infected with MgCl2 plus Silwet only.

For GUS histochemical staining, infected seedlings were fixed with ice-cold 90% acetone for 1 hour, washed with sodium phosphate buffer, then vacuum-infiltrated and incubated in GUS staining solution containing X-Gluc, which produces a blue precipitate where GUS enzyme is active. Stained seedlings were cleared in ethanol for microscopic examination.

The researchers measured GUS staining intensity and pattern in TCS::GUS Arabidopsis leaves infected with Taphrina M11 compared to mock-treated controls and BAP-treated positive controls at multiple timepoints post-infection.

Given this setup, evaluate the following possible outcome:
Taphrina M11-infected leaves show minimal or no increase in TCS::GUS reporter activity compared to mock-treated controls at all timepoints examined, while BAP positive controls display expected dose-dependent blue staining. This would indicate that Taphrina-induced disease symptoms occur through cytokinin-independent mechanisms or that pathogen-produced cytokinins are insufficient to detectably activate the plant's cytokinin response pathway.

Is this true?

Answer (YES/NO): NO